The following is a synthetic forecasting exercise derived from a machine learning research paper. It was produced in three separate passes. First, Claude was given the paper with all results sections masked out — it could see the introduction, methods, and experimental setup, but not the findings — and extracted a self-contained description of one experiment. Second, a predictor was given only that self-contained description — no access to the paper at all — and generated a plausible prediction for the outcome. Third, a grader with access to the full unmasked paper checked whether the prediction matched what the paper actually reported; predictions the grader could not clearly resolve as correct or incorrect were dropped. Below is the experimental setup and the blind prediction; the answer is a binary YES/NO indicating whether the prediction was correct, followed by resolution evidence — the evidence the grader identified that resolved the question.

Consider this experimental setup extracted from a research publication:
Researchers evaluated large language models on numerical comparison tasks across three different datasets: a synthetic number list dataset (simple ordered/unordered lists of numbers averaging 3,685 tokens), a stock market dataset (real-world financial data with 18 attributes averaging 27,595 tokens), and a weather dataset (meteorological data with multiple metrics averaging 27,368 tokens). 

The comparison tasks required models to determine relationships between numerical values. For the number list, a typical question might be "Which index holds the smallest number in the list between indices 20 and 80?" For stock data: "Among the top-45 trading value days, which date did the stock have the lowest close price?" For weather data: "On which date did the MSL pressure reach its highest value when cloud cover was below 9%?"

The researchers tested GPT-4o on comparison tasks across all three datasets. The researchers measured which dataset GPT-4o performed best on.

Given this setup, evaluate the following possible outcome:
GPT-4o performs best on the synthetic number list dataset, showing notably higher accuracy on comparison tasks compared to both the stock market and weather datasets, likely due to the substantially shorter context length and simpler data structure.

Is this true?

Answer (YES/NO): NO